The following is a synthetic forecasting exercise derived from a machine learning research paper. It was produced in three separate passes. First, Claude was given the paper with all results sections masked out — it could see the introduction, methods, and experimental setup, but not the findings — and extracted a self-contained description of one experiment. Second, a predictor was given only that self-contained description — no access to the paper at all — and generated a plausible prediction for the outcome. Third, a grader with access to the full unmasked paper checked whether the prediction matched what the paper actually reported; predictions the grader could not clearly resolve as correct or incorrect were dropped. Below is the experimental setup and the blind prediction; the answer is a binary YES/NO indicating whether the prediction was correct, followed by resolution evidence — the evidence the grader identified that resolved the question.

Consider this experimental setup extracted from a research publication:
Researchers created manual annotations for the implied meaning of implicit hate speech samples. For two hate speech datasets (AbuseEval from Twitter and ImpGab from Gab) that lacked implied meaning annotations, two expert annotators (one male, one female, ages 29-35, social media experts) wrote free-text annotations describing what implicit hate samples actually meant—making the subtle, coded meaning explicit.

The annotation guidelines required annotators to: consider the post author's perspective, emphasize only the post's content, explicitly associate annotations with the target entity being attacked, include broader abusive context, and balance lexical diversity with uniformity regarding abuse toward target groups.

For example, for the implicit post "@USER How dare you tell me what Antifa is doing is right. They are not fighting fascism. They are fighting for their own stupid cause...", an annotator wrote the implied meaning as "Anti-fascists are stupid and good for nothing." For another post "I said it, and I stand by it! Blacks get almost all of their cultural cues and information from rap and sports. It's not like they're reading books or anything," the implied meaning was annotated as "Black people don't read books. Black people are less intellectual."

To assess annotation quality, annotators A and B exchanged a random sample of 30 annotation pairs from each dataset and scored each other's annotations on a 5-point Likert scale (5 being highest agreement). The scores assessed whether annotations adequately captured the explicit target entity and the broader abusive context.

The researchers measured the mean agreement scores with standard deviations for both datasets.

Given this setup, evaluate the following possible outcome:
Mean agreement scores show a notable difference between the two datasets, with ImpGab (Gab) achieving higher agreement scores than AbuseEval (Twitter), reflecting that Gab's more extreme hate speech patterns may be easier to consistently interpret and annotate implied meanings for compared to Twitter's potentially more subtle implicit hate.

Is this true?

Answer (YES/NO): NO